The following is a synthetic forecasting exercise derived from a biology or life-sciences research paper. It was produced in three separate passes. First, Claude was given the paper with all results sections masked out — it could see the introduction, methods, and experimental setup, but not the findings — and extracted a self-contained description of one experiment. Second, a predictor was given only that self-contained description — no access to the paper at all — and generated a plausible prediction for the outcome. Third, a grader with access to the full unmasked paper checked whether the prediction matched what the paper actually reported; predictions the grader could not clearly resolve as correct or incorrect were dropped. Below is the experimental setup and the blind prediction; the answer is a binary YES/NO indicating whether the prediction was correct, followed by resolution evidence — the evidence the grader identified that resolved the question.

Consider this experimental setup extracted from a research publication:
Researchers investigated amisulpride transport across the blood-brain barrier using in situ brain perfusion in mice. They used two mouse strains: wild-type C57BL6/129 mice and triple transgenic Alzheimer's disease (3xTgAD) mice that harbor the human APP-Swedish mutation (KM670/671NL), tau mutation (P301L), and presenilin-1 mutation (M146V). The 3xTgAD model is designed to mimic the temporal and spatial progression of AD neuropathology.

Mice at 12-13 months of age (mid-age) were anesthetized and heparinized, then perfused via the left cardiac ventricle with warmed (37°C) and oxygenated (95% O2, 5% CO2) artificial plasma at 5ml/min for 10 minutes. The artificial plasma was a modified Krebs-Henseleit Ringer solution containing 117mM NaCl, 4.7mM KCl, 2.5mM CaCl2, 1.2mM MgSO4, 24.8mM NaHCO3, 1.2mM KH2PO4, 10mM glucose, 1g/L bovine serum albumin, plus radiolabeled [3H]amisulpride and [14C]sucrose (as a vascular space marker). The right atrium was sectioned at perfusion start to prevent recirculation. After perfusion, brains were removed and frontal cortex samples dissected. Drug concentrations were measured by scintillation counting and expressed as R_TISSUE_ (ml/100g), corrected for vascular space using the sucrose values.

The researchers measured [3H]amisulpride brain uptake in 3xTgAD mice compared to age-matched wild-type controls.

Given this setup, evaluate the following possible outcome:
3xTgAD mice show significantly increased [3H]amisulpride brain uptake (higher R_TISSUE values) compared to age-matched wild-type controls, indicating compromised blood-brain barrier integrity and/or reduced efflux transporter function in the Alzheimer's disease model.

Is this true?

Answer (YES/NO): YES